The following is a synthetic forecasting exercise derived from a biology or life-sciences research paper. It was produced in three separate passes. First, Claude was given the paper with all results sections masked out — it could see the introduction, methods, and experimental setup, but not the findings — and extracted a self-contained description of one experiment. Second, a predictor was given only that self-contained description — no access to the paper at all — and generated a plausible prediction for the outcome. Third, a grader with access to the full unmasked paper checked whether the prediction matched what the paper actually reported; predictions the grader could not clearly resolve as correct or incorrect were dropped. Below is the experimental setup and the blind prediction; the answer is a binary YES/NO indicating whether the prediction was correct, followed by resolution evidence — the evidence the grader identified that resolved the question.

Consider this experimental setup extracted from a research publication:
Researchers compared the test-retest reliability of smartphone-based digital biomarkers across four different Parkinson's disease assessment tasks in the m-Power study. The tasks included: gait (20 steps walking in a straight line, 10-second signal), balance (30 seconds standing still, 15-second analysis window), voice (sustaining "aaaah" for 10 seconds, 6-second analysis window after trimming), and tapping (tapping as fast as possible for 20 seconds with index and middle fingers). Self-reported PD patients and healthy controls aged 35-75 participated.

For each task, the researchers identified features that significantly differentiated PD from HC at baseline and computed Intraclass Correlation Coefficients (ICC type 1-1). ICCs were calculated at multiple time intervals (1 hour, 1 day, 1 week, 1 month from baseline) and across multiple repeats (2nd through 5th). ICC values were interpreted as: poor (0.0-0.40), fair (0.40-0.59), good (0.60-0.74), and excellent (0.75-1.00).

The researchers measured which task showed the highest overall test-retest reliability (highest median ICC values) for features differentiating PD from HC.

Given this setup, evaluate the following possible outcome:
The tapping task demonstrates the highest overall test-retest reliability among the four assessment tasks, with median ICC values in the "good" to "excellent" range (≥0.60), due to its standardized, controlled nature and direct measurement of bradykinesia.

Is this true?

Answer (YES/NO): NO